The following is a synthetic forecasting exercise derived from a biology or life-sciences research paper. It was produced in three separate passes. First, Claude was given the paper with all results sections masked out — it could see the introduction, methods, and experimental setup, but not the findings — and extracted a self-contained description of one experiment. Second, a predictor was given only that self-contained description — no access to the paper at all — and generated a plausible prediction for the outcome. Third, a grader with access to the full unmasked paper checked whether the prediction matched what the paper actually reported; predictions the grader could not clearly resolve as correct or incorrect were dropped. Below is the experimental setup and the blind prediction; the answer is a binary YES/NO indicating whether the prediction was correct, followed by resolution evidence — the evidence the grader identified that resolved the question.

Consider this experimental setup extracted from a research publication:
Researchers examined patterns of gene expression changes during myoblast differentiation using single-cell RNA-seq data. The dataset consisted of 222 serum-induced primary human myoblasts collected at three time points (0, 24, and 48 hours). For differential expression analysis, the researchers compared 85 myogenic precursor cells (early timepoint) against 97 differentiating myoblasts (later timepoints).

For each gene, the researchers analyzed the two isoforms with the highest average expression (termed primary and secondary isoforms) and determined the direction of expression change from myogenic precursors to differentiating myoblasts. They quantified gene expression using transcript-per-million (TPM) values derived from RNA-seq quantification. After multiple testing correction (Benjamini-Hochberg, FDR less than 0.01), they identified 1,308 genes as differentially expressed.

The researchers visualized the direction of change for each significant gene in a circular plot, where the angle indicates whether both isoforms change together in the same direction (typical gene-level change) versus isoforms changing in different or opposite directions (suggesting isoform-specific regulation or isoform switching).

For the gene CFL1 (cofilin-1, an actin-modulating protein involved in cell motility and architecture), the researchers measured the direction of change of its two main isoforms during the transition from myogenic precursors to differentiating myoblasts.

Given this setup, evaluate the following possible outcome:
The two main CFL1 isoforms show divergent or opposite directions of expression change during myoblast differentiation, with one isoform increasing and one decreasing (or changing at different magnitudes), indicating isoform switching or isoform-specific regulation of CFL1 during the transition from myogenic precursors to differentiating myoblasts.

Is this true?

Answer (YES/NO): YES